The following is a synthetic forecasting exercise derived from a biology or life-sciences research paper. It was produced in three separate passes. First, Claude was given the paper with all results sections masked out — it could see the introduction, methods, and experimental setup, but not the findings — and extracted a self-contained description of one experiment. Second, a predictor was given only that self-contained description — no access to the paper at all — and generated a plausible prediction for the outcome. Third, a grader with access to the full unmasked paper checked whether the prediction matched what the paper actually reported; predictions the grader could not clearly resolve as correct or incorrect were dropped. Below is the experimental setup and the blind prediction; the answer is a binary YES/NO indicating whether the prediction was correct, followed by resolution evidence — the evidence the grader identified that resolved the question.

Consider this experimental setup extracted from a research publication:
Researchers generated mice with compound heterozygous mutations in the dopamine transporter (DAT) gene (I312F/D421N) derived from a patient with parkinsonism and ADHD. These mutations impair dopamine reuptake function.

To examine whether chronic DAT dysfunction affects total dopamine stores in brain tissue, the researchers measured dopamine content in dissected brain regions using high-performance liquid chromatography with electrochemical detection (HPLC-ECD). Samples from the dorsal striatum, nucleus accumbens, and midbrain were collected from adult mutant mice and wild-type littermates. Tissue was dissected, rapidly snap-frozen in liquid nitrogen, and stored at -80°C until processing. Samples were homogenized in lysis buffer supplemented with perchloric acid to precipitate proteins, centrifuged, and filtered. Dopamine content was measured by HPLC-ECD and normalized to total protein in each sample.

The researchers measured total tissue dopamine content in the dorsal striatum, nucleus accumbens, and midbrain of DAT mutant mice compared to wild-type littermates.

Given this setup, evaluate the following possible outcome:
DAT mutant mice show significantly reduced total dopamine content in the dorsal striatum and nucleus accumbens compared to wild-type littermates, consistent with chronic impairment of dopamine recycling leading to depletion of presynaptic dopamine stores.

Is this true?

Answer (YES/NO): NO